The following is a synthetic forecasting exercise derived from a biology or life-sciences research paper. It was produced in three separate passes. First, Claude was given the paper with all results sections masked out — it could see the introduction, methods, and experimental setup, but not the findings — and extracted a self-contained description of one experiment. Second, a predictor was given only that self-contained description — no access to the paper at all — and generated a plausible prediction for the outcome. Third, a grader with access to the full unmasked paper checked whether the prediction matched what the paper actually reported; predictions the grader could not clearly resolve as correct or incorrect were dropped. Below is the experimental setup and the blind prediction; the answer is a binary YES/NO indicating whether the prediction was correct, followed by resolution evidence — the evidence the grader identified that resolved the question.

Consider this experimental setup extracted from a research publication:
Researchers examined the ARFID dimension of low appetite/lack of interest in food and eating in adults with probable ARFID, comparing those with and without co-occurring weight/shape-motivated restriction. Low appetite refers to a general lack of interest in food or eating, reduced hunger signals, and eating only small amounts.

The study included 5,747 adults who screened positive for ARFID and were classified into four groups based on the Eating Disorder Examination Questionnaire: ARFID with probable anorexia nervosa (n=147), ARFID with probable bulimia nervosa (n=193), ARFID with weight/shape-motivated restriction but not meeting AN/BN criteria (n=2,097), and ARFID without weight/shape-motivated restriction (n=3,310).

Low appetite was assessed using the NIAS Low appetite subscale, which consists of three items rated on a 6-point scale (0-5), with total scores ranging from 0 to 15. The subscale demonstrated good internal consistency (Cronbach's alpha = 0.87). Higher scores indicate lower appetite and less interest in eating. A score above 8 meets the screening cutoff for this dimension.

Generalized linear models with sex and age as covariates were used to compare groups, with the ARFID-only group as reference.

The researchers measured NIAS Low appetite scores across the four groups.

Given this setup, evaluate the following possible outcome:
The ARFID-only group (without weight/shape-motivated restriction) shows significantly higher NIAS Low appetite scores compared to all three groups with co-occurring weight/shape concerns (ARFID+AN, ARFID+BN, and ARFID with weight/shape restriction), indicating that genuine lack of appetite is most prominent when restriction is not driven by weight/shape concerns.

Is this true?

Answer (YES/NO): NO